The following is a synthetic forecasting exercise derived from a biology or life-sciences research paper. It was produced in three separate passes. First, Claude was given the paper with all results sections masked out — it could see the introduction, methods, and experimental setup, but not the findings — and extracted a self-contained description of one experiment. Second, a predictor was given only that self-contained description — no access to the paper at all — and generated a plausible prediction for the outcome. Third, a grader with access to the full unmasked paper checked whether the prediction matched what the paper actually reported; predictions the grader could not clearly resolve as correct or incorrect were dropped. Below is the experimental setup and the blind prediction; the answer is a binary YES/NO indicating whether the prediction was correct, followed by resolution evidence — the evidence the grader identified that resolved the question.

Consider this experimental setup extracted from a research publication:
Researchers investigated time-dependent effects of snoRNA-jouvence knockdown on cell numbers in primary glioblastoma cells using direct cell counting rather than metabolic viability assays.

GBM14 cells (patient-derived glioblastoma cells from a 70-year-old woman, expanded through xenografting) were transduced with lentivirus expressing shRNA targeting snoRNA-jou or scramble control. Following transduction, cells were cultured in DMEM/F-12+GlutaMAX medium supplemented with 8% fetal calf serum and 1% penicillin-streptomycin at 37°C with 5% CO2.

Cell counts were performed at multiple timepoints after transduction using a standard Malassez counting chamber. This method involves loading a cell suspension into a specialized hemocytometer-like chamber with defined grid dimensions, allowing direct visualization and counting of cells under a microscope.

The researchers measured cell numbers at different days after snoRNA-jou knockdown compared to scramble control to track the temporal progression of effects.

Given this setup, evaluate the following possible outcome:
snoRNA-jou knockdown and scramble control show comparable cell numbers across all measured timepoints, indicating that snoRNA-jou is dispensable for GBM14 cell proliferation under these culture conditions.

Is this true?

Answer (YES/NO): NO